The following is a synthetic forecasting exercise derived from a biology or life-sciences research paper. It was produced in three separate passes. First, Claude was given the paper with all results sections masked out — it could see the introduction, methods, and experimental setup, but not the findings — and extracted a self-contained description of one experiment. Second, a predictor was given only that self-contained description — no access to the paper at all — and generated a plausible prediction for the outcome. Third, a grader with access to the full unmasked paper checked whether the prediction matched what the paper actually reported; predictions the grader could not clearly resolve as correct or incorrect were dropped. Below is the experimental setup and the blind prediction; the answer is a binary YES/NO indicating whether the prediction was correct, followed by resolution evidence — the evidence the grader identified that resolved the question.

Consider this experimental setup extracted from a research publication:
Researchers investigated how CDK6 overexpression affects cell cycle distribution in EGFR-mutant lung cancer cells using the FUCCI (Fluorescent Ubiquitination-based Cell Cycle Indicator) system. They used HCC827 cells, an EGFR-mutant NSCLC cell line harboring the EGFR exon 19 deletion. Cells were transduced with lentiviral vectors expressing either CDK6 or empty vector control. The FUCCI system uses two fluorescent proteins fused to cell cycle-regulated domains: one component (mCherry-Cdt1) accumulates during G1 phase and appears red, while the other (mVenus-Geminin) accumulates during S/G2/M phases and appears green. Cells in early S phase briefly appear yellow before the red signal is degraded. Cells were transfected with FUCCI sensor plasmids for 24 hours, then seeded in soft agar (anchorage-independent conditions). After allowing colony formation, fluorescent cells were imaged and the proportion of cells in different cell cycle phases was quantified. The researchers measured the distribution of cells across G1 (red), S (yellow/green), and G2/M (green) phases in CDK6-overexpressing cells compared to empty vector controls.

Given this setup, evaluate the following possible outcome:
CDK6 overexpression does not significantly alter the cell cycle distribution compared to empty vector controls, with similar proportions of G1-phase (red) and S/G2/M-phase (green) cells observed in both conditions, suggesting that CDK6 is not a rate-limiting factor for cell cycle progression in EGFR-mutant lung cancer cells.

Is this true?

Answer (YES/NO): NO